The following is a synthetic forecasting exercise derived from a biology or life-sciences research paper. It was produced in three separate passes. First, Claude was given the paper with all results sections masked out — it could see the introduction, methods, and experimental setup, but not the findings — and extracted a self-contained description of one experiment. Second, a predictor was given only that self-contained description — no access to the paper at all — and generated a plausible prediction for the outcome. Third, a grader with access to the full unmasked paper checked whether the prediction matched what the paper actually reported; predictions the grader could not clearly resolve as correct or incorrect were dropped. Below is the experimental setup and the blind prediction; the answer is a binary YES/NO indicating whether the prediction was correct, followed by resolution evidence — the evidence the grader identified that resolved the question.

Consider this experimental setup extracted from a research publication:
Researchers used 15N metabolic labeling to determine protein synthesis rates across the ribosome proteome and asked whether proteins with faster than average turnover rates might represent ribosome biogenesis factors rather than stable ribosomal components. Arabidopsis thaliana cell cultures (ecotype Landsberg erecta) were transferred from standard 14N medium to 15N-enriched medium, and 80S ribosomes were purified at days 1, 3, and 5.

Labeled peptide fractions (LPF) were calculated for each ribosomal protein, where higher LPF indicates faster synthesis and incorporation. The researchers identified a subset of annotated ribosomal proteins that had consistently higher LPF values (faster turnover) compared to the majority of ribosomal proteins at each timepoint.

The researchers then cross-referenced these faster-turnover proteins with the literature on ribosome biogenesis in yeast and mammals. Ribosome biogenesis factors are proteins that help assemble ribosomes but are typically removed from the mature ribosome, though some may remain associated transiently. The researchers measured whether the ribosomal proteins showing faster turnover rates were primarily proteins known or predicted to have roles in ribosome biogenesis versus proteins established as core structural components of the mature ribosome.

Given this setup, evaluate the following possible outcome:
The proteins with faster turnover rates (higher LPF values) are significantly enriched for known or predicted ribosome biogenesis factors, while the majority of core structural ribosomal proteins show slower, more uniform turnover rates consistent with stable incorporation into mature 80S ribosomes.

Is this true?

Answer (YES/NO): NO